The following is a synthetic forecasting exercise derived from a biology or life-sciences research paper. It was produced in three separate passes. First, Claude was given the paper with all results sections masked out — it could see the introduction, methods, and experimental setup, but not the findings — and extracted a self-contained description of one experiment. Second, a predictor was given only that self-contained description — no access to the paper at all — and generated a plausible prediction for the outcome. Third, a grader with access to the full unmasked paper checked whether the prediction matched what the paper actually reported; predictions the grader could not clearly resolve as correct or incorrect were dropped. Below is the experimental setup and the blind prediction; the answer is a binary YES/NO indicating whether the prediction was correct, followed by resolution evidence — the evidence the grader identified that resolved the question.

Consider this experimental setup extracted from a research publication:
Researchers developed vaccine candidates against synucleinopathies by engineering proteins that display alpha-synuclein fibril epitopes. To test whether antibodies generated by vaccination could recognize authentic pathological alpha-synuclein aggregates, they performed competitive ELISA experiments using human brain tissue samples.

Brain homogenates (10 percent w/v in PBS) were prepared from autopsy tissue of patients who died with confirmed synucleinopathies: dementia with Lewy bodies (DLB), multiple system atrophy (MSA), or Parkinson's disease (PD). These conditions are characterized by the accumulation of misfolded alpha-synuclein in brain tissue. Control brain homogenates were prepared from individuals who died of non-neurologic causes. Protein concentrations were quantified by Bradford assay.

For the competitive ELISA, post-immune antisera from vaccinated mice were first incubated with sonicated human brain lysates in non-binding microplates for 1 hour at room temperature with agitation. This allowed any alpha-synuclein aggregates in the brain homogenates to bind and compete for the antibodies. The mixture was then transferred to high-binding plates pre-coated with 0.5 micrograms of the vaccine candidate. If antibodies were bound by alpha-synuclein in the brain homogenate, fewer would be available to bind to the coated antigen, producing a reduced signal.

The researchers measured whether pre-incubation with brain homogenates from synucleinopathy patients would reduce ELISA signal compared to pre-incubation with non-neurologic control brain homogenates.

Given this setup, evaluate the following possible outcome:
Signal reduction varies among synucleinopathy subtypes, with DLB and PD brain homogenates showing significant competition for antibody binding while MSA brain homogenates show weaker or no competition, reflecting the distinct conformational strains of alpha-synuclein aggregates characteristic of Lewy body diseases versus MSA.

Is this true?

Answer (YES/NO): NO